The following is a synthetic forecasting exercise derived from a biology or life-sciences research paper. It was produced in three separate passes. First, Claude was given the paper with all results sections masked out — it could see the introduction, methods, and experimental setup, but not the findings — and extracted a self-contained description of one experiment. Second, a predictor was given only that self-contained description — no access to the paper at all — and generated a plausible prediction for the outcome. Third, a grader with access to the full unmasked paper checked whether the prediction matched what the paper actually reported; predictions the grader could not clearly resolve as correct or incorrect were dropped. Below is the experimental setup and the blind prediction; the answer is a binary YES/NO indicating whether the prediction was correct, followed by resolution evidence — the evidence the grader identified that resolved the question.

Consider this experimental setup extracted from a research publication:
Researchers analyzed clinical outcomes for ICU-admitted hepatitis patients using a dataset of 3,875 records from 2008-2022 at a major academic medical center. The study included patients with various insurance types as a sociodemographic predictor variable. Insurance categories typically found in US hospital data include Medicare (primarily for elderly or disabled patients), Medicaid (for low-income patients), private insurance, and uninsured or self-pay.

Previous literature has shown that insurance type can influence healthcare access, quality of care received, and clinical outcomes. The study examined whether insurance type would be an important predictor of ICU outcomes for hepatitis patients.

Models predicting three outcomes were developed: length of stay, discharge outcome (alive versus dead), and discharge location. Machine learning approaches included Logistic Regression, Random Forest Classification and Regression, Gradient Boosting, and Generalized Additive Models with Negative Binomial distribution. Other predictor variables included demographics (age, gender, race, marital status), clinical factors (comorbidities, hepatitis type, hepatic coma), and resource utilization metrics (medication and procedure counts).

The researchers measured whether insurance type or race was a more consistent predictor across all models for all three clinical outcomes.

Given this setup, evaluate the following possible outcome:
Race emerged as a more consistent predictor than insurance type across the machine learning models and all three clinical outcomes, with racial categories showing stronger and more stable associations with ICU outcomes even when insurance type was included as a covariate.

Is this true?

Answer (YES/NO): YES